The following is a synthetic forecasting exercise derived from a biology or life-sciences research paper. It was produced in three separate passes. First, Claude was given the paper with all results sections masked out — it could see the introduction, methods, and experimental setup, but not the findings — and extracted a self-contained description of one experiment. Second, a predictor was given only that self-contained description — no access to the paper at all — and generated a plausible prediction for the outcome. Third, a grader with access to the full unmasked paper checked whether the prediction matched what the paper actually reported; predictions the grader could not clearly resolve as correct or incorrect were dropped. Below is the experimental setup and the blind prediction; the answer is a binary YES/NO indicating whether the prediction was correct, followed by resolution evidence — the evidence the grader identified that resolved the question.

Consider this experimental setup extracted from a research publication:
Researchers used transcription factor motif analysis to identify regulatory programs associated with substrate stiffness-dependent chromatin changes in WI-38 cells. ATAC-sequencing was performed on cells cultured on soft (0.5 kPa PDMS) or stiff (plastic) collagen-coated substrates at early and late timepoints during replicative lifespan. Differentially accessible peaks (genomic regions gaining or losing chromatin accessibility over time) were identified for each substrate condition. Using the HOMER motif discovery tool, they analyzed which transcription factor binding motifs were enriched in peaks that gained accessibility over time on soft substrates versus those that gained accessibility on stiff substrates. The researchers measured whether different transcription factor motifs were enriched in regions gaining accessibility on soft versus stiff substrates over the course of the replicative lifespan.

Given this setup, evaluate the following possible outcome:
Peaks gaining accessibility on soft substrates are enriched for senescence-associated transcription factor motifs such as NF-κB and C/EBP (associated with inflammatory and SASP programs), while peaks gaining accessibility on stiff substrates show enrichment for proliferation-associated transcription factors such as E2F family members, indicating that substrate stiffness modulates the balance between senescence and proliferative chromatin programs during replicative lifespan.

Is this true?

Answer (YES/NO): NO